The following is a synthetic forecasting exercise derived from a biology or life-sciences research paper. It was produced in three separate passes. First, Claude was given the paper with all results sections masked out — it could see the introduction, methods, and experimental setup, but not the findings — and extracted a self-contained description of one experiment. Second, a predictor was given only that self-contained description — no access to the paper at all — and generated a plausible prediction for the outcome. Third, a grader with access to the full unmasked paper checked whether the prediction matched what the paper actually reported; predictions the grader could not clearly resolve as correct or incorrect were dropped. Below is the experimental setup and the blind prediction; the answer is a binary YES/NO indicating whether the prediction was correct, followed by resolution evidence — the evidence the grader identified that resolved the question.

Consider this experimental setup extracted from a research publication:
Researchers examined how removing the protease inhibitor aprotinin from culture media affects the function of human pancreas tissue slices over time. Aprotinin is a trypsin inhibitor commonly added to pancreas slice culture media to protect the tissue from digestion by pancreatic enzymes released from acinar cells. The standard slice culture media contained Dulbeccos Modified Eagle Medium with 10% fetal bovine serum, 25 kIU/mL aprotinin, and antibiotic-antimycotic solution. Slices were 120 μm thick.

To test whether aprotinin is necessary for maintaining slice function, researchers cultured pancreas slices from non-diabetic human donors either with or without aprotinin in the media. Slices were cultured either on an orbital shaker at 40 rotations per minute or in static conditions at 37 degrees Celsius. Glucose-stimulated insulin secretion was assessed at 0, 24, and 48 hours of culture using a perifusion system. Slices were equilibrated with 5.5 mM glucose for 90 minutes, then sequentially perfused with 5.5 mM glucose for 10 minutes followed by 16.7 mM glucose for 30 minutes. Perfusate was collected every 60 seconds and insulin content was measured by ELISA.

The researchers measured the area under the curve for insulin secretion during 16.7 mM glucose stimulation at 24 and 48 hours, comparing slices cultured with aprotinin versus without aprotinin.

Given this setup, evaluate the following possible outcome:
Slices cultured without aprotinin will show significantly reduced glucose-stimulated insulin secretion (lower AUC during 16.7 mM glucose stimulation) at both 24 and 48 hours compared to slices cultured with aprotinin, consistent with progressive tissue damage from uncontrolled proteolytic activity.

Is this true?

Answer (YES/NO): NO